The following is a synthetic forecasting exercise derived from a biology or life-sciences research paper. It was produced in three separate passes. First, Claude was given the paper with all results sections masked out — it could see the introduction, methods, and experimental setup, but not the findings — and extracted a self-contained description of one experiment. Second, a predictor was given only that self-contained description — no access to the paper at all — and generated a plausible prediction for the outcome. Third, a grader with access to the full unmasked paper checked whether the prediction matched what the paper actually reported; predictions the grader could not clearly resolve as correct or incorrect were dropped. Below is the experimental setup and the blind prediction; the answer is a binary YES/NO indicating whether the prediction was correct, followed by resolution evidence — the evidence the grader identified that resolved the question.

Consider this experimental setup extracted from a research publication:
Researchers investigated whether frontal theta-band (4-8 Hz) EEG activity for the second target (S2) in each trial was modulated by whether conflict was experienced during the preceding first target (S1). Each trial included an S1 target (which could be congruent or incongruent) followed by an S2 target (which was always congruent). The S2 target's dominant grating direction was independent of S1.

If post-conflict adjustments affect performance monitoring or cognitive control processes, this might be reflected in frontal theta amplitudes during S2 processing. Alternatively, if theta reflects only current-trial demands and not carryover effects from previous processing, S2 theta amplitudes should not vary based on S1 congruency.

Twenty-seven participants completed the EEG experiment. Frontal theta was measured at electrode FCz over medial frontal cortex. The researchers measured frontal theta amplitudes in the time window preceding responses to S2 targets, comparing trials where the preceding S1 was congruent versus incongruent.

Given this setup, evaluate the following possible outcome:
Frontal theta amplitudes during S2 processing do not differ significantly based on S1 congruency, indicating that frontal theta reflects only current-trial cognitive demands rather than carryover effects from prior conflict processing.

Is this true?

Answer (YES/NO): YES